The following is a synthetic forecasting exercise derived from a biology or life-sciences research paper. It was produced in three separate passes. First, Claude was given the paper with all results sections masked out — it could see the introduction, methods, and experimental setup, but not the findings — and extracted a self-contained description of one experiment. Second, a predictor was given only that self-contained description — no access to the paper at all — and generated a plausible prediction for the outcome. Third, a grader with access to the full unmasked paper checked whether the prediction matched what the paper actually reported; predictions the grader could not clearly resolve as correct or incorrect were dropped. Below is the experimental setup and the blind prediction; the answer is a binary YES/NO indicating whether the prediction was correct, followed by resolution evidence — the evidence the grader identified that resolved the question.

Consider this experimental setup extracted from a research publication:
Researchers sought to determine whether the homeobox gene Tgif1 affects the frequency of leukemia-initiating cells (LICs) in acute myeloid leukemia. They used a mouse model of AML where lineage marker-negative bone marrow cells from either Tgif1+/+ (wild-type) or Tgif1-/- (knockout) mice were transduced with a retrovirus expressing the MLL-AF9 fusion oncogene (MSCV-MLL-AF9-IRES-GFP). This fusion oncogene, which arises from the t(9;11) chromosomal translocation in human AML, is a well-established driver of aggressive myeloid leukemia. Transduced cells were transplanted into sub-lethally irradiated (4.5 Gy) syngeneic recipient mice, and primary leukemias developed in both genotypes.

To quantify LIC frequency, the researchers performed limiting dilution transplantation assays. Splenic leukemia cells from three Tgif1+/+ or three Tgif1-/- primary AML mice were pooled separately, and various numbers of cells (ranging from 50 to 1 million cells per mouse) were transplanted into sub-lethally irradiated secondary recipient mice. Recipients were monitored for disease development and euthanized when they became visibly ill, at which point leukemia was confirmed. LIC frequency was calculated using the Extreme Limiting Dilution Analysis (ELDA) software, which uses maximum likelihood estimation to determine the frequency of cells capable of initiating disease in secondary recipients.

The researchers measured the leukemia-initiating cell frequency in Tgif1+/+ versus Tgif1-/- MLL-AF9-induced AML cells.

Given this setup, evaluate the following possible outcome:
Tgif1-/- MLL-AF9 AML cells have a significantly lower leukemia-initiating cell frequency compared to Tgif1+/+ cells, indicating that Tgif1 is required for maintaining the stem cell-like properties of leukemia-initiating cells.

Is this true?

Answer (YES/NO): NO